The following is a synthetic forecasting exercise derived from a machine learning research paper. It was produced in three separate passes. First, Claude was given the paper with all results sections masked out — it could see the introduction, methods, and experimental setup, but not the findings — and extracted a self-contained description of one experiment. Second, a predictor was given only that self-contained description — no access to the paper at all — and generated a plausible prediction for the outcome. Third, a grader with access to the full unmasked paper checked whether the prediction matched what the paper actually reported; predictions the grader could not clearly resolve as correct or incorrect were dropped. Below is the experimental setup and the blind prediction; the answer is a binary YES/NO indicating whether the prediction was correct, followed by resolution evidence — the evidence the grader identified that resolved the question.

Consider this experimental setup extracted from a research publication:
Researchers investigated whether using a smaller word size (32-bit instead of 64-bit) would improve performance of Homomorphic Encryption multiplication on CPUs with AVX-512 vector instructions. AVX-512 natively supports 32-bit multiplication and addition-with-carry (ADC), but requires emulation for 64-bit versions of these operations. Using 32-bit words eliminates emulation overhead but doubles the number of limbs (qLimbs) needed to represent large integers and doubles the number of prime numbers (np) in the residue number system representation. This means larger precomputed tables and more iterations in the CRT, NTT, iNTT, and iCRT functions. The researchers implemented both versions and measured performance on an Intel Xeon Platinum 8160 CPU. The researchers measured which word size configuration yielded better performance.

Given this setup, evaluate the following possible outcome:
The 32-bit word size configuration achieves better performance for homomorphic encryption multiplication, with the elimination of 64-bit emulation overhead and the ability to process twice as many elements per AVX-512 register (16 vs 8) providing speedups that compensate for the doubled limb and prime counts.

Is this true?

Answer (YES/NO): NO